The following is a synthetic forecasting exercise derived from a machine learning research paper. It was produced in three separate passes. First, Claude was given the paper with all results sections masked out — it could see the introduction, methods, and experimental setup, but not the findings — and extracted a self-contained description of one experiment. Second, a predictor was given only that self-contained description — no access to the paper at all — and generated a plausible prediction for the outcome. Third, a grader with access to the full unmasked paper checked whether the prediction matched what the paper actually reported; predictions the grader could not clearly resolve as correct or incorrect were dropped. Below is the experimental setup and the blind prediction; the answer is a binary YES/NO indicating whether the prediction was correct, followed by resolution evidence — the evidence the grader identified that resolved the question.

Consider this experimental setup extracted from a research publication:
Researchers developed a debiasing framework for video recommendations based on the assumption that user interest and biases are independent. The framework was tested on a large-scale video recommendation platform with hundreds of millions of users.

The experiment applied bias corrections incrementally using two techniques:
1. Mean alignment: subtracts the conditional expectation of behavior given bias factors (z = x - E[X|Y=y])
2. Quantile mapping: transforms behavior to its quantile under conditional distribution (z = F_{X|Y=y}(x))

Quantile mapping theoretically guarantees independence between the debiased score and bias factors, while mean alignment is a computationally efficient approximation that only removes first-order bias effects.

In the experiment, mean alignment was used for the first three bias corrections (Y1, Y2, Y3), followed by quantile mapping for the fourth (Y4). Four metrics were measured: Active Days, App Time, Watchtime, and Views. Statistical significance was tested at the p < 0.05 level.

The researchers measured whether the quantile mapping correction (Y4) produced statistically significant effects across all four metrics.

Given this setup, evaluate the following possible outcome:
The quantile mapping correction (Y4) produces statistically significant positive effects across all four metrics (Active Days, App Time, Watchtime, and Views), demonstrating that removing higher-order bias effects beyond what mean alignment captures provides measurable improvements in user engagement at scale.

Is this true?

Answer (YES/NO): NO